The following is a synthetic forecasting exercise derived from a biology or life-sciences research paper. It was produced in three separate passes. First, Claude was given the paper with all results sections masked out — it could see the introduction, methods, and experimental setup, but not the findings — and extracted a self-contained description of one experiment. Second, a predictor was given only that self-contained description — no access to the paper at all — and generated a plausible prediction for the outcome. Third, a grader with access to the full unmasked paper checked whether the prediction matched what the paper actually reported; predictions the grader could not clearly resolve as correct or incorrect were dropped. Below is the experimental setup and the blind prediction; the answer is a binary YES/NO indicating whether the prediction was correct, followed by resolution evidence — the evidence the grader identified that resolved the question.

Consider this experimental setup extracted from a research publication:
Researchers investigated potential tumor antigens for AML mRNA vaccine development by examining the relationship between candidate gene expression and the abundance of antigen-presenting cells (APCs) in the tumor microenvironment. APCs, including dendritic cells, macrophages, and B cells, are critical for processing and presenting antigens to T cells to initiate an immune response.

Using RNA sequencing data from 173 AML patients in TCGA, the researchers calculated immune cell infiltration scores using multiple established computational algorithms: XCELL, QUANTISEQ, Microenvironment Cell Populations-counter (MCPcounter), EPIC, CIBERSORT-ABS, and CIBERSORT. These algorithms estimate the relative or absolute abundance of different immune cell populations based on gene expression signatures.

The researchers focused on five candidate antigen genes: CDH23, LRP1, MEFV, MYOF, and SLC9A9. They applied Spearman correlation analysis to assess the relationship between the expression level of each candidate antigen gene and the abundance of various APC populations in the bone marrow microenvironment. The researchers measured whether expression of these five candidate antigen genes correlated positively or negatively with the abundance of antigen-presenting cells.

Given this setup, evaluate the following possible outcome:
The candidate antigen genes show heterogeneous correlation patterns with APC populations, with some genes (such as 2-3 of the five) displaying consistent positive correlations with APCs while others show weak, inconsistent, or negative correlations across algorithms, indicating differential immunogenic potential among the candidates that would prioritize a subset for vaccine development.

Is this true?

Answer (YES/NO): NO